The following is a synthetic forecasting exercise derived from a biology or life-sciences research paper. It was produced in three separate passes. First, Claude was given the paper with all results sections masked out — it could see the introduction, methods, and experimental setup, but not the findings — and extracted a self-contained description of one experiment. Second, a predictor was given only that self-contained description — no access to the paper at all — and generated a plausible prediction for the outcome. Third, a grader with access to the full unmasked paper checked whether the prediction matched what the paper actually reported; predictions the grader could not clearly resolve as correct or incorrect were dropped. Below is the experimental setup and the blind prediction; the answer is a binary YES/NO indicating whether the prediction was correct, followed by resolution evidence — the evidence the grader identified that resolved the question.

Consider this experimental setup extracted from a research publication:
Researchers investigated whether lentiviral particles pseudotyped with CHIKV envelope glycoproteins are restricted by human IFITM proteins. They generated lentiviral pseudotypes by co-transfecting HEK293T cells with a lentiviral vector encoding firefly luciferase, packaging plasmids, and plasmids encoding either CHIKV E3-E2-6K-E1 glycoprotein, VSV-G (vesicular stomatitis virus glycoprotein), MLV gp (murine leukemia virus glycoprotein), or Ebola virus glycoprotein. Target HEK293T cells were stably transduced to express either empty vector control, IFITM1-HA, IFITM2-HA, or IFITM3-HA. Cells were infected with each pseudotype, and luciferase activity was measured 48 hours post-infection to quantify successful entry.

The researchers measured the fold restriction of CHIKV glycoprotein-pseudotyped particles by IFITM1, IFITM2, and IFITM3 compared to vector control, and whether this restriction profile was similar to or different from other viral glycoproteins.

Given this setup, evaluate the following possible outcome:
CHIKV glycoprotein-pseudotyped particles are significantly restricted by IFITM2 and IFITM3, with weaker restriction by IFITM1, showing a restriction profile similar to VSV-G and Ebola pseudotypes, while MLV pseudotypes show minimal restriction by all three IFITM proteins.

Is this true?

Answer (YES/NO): NO